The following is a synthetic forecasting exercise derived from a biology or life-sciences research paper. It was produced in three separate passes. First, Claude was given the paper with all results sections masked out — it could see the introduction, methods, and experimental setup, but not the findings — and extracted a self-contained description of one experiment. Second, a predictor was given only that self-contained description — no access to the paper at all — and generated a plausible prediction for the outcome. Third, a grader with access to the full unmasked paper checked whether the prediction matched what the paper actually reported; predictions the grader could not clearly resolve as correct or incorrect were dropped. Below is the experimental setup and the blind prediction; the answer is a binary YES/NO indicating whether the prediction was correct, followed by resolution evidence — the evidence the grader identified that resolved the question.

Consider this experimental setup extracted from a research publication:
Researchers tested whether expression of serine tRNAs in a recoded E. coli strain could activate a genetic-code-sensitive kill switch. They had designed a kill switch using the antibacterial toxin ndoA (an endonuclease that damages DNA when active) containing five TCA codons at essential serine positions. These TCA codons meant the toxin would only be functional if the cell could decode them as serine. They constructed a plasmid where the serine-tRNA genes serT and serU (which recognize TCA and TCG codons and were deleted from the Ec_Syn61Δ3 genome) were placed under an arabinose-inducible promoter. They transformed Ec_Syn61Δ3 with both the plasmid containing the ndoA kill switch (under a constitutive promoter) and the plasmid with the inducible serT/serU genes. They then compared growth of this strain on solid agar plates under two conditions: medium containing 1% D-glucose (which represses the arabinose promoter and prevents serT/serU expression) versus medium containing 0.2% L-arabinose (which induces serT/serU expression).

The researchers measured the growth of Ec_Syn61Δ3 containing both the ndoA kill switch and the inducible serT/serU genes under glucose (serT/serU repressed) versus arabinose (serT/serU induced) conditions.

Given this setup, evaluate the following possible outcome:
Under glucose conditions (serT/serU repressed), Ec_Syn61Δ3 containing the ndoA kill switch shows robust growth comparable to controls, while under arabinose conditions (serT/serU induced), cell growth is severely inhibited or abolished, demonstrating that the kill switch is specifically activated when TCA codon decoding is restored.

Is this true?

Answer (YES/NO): YES